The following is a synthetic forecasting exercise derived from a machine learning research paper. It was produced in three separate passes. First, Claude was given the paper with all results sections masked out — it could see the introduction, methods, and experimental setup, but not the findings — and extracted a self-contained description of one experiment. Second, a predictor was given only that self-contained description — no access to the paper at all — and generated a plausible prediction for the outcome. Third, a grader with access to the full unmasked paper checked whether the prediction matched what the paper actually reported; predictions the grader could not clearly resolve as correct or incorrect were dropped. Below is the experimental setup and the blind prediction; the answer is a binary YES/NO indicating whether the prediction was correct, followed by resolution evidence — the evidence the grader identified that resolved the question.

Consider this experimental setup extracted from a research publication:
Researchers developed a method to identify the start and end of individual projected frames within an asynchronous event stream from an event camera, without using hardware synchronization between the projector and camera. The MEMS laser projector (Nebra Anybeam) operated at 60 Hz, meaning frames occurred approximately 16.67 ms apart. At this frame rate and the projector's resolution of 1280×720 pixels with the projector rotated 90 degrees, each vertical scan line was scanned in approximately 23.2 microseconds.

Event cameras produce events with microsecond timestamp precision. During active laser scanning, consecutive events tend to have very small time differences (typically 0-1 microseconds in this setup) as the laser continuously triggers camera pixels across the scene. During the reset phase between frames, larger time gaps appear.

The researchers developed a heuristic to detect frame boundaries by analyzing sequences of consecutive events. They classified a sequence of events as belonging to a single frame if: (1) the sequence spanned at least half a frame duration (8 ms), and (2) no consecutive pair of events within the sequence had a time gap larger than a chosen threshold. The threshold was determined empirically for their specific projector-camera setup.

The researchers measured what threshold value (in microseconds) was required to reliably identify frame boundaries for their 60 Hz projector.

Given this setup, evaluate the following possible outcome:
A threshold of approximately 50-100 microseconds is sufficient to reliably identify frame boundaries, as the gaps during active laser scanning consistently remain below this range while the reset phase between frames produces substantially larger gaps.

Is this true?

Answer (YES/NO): NO